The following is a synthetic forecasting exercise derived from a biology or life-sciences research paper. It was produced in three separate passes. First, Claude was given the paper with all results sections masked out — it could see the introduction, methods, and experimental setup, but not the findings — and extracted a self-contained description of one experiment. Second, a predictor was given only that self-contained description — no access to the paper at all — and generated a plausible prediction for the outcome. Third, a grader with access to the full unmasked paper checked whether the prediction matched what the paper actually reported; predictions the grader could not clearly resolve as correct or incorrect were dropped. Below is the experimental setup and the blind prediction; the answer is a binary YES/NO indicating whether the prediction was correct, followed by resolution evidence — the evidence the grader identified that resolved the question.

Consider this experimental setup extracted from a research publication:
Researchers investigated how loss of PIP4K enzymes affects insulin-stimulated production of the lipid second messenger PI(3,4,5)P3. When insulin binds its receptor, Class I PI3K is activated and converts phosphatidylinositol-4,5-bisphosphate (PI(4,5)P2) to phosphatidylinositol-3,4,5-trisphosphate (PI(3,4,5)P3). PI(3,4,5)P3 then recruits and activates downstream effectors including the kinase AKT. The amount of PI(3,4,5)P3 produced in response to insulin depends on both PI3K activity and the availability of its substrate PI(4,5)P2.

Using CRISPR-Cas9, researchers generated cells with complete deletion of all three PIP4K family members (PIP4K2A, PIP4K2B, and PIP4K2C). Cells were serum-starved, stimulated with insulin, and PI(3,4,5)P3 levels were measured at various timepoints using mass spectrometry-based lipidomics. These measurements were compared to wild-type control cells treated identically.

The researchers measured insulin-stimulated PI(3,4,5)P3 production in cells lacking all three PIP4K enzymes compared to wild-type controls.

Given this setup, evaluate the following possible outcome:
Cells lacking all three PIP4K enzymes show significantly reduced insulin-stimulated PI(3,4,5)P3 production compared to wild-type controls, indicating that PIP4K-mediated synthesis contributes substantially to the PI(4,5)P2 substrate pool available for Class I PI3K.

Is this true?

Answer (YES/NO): NO